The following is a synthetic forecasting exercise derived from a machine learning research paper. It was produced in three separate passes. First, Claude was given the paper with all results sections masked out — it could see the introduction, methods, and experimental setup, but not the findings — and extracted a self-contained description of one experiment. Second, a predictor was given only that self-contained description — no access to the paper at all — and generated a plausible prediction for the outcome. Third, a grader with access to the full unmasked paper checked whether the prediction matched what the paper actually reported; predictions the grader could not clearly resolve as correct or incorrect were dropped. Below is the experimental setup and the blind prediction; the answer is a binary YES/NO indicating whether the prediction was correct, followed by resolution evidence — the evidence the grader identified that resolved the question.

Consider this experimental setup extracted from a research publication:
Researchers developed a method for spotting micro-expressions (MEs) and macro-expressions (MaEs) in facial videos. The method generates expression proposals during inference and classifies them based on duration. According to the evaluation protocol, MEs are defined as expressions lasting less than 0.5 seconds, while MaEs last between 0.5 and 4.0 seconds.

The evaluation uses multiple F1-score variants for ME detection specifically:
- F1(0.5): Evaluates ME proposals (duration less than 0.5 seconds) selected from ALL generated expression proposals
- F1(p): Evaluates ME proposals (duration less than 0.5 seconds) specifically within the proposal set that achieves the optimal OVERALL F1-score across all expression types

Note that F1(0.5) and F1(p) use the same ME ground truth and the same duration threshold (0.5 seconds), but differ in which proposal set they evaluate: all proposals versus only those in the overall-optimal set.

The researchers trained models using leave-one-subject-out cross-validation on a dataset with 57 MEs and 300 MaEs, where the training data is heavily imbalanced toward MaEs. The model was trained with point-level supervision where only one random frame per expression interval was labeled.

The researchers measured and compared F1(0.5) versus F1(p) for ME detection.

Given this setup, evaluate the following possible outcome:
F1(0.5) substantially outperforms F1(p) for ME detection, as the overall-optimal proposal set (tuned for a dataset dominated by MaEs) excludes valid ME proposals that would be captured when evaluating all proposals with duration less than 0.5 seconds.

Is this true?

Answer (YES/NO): YES